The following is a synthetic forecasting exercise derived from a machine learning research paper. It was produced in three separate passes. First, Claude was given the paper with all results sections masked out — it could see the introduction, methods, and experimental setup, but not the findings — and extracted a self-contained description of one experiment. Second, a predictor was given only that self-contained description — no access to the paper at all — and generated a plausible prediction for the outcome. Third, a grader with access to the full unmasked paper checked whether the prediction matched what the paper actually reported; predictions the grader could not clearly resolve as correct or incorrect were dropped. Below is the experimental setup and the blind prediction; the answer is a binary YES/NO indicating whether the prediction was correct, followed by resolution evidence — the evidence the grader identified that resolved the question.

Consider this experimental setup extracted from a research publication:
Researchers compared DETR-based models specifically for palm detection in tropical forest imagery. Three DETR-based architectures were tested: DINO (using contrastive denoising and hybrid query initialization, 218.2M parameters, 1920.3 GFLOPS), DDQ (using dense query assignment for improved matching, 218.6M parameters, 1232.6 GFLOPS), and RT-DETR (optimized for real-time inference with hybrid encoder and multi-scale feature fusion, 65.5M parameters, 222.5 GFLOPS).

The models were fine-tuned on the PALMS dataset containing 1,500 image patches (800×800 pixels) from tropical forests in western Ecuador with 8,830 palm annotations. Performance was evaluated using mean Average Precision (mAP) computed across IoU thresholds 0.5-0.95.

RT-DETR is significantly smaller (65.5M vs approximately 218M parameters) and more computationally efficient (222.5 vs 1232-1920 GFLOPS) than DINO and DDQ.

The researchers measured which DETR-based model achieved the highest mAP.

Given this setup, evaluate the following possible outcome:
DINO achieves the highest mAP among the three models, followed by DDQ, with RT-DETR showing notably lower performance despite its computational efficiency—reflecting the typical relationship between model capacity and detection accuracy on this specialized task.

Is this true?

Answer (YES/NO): NO